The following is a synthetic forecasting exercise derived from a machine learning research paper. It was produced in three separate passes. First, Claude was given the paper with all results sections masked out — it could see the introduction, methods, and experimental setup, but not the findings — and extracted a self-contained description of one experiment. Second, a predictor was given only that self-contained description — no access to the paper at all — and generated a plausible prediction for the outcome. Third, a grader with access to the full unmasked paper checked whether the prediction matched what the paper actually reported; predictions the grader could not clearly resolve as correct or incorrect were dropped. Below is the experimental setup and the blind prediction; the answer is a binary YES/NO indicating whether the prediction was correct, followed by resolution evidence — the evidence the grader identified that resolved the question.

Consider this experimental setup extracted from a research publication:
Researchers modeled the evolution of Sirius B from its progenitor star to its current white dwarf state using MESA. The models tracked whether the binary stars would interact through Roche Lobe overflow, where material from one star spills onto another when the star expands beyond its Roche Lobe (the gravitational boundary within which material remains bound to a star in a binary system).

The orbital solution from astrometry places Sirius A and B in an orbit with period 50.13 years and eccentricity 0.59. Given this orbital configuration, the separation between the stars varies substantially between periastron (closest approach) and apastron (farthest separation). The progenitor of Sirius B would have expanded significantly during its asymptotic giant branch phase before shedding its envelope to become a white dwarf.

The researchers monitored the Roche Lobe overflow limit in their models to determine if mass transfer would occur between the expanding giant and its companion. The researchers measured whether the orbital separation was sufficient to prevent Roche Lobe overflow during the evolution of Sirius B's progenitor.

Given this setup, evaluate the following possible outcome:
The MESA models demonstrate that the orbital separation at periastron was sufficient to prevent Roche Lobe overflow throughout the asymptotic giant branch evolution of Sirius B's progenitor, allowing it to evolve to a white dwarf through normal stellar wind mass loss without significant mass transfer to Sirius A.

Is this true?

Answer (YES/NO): YES